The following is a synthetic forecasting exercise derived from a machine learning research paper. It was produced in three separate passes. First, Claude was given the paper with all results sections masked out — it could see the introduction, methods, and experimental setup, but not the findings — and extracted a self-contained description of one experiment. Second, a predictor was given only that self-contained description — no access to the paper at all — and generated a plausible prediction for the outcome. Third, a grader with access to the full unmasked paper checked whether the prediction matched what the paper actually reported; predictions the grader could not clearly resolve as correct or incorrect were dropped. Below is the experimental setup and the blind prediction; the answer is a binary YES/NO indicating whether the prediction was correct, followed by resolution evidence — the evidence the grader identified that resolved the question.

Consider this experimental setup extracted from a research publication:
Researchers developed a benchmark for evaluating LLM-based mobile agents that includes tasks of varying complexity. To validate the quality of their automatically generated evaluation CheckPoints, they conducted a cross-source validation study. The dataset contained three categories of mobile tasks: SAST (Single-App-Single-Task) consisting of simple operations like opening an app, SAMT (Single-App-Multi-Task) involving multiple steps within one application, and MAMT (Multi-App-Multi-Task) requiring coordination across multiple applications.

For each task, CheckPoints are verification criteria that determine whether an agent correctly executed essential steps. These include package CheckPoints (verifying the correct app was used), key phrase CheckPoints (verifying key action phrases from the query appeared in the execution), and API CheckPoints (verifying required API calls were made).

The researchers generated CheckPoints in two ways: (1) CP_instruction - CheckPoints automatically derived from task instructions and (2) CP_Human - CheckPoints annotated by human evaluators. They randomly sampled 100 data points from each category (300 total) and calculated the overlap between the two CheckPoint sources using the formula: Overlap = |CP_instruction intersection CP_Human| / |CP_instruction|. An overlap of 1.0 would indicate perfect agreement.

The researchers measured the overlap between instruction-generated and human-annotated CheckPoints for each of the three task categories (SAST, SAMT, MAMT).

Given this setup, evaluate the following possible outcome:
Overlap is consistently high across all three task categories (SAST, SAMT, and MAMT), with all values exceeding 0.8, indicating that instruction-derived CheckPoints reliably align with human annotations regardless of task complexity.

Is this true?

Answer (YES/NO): NO